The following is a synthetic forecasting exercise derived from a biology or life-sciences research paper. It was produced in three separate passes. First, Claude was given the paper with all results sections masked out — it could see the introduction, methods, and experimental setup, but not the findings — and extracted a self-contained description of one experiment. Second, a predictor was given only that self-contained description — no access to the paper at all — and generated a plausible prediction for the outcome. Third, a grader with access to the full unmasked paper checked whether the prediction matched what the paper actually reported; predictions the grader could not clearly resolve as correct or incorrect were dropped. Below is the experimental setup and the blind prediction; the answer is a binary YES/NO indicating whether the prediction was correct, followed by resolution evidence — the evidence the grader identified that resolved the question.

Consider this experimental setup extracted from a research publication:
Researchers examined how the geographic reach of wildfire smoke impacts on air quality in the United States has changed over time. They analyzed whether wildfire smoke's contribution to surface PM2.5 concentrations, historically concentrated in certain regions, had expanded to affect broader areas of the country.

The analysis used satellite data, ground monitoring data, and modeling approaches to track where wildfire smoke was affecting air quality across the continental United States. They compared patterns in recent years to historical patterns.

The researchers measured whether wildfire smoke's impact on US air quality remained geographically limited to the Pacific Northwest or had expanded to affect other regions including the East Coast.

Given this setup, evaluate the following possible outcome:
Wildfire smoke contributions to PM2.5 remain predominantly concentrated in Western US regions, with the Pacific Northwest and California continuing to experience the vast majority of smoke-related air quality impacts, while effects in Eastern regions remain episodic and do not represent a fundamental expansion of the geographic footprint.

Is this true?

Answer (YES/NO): NO